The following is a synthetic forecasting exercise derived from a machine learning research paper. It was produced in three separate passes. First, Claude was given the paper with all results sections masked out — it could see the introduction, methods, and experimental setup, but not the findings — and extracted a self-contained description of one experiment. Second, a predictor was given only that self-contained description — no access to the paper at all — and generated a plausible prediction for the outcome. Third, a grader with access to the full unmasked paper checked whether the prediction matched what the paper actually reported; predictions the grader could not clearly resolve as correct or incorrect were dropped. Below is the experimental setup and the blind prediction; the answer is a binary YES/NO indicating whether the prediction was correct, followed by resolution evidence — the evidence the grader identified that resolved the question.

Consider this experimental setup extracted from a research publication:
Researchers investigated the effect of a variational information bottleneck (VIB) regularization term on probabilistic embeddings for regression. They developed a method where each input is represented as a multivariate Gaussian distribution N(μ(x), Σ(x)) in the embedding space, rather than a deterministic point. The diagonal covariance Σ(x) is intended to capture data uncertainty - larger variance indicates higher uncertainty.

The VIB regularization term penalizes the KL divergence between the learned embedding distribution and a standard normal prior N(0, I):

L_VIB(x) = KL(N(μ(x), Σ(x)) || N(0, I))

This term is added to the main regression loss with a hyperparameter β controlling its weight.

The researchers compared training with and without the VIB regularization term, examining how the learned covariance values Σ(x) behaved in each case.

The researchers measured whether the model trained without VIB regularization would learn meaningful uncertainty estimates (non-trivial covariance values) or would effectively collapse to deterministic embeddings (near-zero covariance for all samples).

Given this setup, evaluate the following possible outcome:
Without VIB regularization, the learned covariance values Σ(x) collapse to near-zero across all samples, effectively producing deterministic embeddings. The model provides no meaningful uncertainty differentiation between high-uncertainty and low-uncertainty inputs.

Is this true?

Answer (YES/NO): NO